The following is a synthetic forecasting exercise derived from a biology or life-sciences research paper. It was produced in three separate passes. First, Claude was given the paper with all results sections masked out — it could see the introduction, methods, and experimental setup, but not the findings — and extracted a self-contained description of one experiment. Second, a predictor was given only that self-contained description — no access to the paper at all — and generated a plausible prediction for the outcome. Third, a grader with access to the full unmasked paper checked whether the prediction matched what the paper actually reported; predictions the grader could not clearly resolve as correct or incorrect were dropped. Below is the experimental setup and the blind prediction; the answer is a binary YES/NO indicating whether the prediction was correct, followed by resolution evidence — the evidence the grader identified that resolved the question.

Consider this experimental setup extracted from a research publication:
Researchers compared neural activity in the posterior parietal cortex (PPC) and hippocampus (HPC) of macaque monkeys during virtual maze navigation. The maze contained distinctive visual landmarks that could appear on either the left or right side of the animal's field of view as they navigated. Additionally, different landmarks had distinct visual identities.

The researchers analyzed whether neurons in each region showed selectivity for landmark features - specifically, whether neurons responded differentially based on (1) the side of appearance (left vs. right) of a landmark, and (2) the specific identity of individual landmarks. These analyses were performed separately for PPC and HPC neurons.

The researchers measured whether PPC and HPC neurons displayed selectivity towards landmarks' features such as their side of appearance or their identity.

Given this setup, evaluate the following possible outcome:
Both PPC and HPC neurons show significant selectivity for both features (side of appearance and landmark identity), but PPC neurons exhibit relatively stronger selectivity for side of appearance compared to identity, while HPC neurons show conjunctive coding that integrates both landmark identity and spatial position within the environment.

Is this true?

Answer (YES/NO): NO